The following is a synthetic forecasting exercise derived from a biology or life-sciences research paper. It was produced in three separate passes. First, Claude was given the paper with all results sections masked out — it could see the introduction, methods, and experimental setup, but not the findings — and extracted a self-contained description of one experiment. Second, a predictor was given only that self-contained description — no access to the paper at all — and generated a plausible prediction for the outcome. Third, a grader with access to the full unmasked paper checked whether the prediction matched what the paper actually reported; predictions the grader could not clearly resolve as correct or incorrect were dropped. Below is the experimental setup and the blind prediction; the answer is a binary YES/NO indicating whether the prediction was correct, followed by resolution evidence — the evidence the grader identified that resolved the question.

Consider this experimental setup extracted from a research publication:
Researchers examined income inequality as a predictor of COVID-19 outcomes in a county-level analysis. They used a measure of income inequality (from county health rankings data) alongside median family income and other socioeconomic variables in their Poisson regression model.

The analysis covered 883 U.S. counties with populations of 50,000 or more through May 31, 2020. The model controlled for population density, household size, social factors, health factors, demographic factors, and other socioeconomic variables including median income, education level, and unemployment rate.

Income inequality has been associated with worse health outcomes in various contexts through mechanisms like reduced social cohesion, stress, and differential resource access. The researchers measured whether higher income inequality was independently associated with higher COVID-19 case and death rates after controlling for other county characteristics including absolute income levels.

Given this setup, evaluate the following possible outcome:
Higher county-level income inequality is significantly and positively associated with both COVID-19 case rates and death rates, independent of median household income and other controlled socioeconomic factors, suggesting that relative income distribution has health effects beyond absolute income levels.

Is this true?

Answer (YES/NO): NO